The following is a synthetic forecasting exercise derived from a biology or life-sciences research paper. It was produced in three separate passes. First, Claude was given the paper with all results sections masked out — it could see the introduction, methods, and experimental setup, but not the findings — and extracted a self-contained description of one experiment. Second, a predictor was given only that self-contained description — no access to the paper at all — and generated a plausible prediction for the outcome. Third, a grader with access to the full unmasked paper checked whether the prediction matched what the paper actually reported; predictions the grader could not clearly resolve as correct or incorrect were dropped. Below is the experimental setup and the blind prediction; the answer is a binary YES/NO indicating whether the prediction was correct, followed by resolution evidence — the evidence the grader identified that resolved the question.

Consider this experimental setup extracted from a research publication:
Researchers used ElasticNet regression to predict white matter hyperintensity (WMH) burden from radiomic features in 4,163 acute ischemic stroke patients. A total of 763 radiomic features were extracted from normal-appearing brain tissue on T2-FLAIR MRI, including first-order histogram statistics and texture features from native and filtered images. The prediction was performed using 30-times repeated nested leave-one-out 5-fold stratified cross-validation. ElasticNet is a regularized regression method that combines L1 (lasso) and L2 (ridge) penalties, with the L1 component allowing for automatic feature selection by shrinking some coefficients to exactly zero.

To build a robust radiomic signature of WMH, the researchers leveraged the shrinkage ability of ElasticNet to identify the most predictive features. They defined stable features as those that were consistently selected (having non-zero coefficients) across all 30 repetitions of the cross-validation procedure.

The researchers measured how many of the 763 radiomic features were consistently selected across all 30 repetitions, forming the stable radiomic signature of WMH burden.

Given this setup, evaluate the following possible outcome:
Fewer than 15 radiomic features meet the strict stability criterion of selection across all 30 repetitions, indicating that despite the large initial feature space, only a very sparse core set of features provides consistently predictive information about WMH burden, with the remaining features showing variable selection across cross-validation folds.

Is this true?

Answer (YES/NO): NO